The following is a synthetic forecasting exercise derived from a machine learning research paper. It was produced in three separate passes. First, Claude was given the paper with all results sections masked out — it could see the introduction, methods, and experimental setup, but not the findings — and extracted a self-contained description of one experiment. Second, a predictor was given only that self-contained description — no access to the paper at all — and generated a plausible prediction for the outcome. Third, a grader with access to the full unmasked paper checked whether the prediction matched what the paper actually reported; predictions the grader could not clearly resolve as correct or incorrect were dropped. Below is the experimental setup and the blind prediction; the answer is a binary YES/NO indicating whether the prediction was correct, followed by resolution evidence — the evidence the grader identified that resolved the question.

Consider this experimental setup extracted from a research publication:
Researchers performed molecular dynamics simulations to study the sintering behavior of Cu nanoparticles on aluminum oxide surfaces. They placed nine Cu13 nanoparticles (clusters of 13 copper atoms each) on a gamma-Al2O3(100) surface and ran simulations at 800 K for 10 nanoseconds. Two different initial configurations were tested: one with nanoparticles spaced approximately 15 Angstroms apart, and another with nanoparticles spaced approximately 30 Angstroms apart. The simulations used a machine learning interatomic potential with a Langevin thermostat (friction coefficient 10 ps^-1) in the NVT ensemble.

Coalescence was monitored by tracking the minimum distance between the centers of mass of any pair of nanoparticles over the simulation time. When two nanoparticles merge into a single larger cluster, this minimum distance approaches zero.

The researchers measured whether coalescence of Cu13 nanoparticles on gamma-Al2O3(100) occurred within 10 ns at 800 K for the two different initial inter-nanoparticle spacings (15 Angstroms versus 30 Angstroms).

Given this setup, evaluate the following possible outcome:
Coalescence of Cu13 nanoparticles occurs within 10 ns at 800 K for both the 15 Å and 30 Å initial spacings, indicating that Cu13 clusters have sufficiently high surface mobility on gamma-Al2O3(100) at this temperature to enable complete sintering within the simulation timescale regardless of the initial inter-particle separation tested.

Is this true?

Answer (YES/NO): NO